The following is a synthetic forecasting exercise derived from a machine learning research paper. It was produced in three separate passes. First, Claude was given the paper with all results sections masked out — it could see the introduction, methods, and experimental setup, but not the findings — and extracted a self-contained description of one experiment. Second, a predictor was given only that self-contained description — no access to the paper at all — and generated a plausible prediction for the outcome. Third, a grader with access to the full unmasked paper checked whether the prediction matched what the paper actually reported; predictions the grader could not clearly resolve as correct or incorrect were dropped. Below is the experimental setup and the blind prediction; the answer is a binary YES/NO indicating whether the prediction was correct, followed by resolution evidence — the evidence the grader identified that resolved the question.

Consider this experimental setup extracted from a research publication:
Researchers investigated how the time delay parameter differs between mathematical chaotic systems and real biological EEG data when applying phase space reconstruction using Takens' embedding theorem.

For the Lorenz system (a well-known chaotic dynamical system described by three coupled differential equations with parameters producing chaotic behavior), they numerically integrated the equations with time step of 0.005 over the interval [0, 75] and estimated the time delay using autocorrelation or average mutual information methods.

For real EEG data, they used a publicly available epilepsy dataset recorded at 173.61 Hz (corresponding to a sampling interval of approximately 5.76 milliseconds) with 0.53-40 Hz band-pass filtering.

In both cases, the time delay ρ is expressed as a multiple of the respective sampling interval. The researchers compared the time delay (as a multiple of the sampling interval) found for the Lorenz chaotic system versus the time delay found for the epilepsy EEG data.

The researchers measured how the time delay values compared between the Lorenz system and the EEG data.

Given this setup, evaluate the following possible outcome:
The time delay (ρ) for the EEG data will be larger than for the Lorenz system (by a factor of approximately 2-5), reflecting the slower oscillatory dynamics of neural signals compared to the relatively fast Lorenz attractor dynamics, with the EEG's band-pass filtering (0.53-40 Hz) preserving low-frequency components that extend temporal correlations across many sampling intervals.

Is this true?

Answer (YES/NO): NO